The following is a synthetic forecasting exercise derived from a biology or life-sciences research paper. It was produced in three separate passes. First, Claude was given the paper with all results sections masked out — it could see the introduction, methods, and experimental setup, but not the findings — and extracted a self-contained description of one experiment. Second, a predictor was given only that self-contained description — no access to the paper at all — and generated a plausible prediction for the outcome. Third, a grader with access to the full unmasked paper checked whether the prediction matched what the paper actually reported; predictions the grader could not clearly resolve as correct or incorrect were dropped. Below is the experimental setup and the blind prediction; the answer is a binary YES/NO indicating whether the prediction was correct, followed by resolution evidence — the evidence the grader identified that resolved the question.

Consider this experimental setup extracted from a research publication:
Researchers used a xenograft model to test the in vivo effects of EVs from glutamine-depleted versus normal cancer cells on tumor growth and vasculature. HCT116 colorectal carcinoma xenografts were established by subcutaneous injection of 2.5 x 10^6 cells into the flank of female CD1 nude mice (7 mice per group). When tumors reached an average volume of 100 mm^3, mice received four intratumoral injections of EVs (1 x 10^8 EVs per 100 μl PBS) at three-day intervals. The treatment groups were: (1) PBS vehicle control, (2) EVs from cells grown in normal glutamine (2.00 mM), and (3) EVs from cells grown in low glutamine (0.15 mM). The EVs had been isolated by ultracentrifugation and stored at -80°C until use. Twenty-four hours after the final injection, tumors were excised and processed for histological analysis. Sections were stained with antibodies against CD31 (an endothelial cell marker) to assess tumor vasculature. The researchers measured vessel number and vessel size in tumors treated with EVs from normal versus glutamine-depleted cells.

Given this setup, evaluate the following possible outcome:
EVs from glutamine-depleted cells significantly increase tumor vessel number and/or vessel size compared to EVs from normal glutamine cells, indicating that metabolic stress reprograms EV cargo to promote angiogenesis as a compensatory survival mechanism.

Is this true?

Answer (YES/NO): YES